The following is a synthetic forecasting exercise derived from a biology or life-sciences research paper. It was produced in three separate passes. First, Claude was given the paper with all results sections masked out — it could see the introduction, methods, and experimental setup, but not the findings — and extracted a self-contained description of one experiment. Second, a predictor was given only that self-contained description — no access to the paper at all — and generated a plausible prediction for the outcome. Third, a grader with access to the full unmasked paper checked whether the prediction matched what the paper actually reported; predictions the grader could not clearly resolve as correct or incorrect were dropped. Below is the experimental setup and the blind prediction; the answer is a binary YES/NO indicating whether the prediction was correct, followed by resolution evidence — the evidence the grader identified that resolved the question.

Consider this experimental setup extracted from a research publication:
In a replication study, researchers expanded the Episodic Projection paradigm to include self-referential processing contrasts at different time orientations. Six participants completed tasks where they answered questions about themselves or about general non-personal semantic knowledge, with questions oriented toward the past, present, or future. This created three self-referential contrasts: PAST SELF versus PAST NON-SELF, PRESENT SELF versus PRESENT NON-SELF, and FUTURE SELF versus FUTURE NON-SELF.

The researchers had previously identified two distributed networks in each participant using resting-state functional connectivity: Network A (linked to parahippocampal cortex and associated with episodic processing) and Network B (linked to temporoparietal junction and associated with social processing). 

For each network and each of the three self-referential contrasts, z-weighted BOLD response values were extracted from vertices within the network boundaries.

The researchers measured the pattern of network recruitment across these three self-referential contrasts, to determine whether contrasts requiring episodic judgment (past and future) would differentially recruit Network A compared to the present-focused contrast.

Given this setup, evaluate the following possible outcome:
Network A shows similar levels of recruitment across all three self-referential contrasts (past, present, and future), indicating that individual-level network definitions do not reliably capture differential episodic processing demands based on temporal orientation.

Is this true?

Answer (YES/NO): NO